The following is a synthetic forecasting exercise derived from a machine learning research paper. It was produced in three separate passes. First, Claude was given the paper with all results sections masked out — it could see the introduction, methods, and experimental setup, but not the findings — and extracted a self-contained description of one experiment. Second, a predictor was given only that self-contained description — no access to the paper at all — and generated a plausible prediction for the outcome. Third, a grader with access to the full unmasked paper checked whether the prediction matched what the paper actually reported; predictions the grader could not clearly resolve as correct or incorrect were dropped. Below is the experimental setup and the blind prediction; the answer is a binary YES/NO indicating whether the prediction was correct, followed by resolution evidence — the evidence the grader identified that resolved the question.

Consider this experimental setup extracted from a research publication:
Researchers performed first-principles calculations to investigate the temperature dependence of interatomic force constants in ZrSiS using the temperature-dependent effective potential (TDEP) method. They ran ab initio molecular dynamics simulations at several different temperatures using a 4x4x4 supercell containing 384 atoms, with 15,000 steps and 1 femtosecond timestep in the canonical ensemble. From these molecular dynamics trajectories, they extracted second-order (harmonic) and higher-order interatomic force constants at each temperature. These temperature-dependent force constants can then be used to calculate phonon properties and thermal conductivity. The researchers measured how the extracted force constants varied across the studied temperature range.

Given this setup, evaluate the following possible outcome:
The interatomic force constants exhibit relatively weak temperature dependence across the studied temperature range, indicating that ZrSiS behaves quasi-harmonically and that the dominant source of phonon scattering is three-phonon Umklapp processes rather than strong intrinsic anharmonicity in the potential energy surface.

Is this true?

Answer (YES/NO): NO